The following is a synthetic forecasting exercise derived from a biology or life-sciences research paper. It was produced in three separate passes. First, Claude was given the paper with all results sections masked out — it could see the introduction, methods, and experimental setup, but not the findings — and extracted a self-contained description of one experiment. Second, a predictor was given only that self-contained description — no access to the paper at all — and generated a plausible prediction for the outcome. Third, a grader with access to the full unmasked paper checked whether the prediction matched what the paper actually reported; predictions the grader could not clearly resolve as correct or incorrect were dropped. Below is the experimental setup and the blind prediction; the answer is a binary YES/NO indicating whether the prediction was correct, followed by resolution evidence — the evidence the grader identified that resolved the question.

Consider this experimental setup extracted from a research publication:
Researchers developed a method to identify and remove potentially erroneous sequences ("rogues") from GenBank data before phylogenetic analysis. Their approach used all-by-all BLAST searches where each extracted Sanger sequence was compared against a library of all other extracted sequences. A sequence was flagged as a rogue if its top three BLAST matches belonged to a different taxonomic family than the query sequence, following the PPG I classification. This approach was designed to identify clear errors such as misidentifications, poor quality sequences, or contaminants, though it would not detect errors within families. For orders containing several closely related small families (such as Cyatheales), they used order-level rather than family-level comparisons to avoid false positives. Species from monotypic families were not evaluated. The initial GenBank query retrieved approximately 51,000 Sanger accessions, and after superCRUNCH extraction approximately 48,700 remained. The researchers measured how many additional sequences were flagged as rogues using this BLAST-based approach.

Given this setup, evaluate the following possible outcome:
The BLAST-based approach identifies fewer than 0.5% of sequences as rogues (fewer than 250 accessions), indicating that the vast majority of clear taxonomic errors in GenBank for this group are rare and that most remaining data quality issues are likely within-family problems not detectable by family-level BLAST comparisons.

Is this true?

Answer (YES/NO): YES